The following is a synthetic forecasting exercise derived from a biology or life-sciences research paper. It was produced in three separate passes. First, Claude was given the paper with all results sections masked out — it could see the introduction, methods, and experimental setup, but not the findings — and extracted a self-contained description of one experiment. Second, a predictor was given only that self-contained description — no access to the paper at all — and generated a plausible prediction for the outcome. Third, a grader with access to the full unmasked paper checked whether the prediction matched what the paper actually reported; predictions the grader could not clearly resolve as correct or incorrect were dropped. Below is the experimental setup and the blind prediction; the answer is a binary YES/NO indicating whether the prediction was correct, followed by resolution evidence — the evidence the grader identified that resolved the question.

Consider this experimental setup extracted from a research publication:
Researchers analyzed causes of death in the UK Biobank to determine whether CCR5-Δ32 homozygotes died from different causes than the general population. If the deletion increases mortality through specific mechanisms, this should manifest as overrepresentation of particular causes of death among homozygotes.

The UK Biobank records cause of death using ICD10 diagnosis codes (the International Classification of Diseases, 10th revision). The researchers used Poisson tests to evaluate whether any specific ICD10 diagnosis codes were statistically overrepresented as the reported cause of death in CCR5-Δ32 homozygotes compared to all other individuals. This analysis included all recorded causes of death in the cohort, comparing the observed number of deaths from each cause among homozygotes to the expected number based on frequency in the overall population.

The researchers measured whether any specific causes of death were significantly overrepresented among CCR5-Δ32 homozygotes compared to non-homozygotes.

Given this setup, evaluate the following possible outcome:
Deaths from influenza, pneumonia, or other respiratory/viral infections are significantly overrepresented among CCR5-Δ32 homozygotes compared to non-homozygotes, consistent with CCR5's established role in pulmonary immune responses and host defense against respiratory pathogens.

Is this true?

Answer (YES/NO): NO